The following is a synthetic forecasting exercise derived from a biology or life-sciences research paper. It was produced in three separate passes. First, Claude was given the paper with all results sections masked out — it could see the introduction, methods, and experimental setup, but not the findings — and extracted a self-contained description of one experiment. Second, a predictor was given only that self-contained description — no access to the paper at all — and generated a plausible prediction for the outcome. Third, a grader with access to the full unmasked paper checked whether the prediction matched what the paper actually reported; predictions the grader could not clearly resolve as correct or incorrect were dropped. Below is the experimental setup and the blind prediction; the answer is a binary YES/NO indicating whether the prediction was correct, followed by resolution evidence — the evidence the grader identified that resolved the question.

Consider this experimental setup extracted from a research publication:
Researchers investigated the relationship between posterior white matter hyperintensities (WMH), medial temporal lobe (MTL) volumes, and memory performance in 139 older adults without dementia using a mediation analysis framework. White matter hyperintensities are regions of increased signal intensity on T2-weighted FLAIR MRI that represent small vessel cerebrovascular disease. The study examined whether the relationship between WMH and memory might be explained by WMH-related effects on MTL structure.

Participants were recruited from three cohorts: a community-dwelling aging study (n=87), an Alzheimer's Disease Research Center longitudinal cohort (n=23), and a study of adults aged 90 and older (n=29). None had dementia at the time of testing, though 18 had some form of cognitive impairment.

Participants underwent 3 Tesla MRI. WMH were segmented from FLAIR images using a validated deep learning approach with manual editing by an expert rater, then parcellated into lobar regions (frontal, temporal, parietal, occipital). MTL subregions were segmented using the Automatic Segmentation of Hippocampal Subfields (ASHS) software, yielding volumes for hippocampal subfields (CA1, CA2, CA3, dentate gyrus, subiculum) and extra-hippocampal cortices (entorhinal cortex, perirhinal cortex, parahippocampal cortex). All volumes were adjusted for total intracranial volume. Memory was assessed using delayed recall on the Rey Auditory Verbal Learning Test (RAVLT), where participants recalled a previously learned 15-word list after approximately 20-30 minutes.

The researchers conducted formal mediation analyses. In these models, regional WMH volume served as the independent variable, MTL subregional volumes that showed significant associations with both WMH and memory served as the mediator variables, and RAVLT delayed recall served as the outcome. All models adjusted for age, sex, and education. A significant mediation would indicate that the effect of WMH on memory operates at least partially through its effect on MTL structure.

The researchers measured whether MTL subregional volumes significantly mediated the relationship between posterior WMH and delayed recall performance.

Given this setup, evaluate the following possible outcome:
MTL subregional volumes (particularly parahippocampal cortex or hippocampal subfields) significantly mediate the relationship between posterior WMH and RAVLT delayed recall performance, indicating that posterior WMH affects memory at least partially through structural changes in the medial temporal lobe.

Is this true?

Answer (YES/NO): NO